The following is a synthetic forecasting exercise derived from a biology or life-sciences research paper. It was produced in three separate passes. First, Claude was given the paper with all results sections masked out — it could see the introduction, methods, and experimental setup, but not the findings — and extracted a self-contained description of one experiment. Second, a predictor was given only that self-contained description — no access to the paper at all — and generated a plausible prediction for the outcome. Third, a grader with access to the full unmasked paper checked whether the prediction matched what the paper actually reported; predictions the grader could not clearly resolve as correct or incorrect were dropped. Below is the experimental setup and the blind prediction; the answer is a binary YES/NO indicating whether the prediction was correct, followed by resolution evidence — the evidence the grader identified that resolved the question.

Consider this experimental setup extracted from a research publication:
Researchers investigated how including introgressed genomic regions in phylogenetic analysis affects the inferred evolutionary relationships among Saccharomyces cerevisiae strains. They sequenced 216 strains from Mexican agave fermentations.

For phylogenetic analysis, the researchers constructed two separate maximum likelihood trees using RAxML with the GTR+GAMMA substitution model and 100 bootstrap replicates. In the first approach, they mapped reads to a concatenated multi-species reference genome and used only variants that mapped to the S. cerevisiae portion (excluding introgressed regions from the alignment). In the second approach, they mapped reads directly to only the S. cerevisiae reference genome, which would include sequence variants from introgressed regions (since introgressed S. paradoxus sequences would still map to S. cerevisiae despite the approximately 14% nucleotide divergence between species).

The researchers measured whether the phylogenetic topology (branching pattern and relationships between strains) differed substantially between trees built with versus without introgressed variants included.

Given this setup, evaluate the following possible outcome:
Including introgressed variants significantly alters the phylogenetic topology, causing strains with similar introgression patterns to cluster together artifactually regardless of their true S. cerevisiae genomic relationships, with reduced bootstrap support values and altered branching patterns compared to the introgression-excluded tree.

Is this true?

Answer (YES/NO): NO